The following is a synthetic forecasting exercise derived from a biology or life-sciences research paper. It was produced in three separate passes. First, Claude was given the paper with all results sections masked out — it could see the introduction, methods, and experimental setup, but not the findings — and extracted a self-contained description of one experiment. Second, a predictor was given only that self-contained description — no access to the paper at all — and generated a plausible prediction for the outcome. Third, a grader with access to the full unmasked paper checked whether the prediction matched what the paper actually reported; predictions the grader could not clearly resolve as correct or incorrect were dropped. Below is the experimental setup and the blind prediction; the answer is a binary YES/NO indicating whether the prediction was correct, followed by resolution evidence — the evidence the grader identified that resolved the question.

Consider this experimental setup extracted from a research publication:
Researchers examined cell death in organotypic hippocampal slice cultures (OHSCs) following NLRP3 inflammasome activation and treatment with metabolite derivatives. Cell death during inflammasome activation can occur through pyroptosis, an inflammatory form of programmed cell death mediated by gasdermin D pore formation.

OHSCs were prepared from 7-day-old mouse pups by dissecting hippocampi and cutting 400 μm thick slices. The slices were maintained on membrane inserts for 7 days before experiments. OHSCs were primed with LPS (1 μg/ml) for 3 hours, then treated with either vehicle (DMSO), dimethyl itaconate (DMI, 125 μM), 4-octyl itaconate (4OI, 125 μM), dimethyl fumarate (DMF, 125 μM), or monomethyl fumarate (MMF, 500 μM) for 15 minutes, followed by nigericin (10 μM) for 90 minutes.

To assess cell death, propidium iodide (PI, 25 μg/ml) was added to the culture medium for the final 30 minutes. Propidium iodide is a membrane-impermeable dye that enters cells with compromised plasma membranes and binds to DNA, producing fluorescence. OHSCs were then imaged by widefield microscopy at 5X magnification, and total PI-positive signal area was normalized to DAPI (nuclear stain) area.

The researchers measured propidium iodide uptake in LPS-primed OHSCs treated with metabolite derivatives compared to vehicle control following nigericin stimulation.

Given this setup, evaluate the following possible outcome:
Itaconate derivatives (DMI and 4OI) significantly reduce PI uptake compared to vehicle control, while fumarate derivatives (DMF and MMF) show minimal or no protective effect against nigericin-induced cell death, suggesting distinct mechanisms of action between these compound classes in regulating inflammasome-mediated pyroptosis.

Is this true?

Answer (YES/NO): NO